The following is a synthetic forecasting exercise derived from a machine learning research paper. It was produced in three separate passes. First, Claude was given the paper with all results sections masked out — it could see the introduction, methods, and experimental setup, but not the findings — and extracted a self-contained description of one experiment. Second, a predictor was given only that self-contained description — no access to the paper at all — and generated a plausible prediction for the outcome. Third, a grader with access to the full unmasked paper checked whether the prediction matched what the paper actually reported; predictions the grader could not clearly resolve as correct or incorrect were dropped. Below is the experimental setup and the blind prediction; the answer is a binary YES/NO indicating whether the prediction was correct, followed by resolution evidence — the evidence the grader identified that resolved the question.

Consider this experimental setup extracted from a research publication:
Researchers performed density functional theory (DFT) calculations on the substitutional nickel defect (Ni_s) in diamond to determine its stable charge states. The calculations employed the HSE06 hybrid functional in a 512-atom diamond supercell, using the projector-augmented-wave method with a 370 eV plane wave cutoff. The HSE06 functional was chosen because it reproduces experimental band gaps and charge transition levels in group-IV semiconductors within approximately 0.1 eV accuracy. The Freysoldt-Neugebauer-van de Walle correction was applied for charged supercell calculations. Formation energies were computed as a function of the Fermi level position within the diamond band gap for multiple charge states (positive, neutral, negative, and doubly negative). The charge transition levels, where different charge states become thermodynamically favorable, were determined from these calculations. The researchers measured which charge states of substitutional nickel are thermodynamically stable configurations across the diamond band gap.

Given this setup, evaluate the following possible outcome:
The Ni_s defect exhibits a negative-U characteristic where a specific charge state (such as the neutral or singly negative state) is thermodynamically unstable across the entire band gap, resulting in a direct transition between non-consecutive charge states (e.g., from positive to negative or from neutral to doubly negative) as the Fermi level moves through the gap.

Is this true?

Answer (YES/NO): NO